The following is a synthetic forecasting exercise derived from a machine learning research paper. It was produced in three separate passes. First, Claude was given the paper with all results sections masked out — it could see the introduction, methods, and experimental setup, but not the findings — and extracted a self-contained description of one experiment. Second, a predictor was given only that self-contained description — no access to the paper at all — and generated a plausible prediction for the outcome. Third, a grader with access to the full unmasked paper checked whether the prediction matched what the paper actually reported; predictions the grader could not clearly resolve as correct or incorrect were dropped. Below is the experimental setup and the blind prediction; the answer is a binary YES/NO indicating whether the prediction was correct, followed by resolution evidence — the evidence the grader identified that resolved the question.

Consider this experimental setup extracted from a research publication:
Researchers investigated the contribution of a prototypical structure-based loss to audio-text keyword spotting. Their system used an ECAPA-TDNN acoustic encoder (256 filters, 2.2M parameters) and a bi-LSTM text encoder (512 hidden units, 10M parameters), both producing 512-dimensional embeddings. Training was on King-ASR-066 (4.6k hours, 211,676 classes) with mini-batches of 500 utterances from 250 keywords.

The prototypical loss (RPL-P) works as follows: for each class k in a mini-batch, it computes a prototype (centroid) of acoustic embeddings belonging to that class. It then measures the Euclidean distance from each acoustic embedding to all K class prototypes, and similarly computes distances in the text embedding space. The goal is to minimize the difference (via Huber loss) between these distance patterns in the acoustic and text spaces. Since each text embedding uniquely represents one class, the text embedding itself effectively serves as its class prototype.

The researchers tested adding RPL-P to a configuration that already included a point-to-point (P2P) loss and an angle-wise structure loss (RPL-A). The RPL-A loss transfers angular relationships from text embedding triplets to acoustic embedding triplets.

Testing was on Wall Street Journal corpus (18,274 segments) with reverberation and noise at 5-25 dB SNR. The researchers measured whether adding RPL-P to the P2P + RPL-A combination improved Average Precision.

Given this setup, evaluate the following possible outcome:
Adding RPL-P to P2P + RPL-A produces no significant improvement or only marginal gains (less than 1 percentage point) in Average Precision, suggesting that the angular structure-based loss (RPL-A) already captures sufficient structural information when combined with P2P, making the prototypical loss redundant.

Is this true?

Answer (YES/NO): YES